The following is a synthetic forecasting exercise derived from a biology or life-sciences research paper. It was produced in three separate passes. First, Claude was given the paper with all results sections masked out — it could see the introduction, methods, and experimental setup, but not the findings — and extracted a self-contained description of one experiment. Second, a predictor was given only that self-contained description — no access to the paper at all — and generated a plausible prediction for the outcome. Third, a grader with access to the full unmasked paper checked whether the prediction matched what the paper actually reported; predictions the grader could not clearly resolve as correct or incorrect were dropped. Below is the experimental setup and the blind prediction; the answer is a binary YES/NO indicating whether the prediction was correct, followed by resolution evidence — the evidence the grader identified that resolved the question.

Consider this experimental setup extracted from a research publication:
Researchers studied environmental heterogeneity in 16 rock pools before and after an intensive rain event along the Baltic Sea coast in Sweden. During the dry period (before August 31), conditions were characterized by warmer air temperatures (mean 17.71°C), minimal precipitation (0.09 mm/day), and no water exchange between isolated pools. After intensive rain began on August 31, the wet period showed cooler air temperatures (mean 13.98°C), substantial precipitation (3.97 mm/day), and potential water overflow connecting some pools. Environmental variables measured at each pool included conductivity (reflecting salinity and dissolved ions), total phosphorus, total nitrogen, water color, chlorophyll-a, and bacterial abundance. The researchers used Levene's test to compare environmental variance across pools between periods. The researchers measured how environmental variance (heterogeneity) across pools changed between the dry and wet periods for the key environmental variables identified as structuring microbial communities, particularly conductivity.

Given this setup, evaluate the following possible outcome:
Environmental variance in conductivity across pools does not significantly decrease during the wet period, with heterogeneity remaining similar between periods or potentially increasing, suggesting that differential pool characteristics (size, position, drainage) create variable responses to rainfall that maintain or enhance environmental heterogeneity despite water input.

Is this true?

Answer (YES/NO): YES